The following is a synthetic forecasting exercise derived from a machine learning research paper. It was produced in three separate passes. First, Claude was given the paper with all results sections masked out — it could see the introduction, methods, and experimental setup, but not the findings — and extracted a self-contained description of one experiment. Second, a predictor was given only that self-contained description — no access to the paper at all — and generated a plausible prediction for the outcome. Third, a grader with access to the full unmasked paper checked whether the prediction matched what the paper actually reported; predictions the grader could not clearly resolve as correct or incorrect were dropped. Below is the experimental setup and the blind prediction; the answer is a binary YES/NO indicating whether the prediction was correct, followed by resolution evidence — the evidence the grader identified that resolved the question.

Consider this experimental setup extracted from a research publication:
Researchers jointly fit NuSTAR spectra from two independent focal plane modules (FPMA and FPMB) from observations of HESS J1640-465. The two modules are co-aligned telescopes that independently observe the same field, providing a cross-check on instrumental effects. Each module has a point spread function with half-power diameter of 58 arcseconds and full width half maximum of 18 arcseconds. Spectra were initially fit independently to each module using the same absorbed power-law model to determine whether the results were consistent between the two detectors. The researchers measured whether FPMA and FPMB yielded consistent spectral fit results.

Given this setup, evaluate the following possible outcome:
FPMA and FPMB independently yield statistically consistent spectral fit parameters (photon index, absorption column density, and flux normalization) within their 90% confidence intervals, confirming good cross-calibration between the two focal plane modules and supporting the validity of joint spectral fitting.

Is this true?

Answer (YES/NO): YES